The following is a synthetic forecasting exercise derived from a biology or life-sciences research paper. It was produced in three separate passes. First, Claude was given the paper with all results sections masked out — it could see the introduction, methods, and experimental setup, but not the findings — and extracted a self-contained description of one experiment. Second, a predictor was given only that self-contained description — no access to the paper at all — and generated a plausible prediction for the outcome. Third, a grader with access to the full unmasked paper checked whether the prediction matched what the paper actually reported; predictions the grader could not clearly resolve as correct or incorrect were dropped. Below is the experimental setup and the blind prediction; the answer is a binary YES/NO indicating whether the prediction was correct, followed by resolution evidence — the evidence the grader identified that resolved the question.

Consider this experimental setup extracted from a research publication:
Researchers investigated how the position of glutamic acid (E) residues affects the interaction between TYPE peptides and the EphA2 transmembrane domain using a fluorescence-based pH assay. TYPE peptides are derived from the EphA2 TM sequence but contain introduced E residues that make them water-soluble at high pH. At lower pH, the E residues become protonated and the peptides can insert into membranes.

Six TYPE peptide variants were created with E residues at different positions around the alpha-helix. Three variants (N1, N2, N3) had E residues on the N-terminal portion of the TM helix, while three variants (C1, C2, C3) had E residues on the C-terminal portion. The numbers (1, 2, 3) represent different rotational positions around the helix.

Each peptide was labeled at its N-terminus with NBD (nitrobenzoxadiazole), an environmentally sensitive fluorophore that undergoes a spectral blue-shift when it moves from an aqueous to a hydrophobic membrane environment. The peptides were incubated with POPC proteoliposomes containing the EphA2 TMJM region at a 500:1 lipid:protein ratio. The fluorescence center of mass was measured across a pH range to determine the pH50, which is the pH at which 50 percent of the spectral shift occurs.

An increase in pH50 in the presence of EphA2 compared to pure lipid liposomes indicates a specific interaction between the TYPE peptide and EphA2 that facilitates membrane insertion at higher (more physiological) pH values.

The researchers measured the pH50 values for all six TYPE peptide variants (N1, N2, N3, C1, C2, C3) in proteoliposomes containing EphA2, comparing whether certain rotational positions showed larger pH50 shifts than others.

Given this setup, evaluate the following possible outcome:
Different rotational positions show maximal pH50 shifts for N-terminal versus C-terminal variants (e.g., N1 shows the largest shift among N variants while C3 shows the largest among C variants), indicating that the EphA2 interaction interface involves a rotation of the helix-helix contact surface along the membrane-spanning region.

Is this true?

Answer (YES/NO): NO